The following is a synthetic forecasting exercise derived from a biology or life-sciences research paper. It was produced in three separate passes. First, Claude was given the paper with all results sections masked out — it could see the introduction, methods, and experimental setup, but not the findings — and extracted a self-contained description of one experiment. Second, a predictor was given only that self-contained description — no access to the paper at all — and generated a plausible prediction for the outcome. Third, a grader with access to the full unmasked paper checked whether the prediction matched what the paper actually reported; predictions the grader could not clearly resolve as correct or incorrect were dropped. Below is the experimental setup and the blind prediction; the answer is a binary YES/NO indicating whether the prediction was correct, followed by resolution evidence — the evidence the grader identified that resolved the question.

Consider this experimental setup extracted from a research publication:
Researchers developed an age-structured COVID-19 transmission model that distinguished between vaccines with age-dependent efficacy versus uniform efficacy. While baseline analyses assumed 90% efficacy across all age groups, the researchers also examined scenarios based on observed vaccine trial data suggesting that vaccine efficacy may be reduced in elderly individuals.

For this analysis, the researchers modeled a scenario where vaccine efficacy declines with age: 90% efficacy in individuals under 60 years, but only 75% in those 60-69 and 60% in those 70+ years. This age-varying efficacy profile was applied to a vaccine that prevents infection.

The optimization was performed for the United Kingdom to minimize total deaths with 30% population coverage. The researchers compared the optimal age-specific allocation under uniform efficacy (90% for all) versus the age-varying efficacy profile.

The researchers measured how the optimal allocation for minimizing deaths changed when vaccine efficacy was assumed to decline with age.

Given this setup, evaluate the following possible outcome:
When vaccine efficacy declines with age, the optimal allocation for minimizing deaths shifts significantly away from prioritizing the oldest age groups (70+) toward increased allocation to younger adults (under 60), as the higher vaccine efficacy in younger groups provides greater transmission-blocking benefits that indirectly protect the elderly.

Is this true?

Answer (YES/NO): NO